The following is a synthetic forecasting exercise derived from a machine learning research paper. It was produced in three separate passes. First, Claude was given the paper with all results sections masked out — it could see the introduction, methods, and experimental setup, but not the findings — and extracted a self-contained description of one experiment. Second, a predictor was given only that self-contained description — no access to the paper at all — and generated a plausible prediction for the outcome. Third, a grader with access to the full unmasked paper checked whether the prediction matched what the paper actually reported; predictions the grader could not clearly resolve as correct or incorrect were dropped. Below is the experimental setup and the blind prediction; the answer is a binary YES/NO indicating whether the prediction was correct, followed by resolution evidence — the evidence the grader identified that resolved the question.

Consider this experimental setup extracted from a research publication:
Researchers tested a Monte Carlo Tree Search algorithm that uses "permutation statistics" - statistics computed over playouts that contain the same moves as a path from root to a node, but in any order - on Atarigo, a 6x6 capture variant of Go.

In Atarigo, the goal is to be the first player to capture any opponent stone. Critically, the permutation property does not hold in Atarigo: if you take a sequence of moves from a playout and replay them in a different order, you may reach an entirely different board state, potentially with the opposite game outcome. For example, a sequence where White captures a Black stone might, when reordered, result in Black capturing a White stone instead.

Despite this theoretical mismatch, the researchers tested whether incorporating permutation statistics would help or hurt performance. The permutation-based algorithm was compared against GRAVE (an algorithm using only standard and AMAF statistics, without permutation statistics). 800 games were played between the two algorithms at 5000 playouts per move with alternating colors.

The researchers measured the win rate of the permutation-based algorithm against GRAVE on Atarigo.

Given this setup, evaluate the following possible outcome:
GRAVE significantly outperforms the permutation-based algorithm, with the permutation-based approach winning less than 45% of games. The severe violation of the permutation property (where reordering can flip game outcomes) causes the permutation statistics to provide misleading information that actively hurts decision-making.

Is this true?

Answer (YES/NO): NO